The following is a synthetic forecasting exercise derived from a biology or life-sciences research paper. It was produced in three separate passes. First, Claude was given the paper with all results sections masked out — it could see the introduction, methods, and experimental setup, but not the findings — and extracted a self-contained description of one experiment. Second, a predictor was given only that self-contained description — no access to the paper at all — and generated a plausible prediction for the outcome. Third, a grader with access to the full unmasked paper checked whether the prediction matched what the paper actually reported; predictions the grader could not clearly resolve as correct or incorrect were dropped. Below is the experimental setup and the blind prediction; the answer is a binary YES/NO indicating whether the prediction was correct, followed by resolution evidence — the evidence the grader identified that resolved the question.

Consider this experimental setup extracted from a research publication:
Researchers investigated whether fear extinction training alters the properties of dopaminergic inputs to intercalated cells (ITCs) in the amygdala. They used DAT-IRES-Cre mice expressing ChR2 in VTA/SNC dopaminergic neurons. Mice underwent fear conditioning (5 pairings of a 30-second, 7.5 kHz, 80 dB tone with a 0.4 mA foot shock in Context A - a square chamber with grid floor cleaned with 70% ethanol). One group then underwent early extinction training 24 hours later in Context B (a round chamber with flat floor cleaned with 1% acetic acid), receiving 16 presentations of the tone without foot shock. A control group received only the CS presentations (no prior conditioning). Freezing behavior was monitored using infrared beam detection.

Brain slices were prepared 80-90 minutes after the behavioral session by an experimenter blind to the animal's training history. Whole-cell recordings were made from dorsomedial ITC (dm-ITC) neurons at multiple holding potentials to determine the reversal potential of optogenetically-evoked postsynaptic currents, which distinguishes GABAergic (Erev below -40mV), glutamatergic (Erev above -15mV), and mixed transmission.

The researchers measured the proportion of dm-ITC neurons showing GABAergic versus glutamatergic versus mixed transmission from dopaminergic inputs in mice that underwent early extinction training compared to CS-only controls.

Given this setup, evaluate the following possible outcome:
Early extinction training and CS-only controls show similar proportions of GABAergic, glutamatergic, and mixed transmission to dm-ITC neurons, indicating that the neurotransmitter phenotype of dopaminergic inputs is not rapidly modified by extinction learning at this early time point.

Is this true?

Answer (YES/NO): NO